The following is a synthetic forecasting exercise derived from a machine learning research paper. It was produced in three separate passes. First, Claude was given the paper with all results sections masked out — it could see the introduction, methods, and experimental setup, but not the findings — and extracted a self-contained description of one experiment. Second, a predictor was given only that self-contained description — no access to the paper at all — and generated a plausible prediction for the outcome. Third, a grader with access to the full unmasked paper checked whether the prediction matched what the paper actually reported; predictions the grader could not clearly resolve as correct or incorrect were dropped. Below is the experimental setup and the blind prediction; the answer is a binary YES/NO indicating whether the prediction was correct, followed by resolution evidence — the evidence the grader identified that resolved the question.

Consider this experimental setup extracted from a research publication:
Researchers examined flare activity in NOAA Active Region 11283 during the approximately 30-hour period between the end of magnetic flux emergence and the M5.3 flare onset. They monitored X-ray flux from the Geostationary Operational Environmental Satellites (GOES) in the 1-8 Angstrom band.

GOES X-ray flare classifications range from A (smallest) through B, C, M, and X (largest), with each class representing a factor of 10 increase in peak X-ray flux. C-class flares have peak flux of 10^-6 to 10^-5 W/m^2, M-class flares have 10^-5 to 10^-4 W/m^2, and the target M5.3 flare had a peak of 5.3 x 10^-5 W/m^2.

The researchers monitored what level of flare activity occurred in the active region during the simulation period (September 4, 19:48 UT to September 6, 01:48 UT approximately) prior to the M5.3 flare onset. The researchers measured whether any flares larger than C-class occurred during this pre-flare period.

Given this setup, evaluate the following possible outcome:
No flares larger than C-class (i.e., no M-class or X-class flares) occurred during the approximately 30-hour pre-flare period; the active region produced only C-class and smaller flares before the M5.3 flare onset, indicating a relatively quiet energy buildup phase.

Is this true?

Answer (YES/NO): YES